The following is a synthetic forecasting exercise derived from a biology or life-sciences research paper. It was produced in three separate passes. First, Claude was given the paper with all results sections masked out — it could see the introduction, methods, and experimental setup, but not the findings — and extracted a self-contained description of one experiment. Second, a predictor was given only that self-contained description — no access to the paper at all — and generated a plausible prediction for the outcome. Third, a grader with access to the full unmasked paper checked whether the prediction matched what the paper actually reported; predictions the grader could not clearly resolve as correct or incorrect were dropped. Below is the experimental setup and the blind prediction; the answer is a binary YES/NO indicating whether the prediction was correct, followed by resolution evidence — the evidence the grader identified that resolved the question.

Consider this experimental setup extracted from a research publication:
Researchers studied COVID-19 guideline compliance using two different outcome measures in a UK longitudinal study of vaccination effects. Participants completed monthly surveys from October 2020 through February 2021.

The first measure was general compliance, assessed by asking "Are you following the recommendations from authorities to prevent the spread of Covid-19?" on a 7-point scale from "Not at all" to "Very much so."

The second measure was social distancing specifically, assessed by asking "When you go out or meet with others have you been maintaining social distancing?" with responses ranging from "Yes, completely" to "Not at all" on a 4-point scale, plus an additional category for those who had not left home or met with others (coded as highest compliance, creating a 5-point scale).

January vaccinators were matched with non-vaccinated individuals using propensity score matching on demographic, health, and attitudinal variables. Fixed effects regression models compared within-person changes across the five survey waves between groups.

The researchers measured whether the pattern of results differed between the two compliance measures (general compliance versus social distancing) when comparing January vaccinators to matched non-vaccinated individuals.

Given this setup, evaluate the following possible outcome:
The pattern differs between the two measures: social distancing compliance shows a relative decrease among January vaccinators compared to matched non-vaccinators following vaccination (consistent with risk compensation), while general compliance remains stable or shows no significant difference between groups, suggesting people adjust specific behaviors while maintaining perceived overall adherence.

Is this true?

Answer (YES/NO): YES